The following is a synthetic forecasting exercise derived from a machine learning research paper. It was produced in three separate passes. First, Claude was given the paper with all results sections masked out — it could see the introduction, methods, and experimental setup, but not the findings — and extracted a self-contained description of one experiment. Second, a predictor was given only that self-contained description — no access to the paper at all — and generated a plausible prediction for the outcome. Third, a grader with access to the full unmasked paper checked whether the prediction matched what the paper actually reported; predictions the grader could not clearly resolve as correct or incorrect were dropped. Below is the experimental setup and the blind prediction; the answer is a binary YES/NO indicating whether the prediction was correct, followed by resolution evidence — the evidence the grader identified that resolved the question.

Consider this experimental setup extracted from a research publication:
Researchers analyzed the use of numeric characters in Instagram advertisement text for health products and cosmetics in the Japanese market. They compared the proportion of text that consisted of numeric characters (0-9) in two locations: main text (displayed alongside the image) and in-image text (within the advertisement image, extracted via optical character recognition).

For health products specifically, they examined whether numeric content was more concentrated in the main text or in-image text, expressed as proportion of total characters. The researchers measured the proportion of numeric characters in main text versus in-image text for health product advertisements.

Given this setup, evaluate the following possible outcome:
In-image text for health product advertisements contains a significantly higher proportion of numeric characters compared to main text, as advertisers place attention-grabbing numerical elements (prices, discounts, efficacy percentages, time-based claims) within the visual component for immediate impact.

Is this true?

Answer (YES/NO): YES